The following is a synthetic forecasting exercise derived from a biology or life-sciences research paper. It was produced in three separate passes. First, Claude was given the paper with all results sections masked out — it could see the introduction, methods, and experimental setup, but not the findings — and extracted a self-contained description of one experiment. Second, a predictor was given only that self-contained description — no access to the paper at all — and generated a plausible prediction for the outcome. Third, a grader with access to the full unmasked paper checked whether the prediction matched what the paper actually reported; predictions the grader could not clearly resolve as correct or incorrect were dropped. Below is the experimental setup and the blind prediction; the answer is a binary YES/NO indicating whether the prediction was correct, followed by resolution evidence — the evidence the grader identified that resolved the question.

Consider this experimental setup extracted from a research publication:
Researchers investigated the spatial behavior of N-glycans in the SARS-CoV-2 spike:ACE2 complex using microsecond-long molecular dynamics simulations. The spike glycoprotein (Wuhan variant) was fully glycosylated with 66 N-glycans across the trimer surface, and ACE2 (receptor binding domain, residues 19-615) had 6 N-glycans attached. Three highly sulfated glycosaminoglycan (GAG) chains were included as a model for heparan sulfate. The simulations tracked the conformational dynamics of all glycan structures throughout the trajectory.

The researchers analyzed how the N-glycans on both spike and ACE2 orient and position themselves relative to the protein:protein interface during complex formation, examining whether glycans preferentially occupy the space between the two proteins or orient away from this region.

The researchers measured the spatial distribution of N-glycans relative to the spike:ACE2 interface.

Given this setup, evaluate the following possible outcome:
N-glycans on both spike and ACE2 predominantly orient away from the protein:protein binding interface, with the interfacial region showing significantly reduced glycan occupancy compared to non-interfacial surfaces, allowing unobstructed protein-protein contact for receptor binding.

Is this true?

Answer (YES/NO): NO